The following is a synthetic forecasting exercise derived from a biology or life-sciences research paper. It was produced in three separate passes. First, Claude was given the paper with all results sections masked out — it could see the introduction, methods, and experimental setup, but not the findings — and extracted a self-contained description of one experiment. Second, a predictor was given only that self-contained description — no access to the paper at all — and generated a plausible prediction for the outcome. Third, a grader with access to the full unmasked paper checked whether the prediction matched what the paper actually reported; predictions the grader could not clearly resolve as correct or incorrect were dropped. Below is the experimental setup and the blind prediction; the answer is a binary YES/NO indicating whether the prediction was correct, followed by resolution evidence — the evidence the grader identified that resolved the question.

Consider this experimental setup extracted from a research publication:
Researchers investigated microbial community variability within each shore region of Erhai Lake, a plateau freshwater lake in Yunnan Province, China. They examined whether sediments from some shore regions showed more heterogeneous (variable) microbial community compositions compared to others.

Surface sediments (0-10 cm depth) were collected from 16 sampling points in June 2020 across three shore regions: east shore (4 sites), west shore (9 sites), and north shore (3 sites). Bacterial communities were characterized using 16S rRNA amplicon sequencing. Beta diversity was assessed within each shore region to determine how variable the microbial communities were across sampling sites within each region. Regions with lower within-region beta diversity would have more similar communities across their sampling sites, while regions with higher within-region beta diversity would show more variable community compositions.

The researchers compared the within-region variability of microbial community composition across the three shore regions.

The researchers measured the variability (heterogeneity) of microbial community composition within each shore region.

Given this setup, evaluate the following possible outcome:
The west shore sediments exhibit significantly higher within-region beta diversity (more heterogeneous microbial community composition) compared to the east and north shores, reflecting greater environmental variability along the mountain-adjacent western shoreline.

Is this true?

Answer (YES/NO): NO